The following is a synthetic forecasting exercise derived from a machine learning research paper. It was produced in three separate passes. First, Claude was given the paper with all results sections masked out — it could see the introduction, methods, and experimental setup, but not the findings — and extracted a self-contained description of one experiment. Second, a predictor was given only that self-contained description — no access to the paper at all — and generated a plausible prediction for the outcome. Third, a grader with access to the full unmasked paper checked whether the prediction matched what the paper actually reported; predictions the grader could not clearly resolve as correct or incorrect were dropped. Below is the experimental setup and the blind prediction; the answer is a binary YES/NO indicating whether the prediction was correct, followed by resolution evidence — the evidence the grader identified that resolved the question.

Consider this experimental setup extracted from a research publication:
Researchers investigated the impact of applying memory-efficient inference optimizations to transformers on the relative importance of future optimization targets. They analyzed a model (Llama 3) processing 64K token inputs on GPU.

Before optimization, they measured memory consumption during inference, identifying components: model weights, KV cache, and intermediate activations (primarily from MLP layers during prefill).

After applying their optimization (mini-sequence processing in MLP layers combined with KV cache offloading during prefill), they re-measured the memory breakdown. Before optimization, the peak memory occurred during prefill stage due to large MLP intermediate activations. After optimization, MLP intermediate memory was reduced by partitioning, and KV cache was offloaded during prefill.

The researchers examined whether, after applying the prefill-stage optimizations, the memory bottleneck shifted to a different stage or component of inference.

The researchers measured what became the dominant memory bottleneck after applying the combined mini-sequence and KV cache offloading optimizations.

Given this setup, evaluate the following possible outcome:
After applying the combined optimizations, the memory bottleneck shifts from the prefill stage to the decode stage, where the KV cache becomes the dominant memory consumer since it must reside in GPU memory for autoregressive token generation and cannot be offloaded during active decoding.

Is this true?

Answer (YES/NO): YES